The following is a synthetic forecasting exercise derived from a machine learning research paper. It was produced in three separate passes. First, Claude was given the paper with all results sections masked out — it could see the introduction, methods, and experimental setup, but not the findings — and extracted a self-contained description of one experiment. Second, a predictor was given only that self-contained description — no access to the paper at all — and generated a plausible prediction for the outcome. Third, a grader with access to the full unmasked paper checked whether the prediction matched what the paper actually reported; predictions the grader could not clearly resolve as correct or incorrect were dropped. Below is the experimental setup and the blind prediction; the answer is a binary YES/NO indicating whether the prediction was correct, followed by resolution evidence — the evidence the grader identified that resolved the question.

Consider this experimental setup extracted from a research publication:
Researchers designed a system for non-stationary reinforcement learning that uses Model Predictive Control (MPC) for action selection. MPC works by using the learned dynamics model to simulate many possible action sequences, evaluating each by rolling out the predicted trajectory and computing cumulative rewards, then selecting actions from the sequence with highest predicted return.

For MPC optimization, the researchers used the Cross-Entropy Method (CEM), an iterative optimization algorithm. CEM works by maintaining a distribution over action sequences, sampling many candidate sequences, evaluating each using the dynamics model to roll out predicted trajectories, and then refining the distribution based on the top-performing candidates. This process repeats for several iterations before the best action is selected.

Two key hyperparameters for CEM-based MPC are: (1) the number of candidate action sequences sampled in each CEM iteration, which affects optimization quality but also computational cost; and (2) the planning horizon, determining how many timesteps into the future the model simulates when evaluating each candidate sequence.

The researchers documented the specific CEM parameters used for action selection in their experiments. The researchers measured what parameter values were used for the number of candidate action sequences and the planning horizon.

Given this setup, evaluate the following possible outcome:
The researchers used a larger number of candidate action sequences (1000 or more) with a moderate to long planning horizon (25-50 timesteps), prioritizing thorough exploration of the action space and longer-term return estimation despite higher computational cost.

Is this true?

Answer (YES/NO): NO